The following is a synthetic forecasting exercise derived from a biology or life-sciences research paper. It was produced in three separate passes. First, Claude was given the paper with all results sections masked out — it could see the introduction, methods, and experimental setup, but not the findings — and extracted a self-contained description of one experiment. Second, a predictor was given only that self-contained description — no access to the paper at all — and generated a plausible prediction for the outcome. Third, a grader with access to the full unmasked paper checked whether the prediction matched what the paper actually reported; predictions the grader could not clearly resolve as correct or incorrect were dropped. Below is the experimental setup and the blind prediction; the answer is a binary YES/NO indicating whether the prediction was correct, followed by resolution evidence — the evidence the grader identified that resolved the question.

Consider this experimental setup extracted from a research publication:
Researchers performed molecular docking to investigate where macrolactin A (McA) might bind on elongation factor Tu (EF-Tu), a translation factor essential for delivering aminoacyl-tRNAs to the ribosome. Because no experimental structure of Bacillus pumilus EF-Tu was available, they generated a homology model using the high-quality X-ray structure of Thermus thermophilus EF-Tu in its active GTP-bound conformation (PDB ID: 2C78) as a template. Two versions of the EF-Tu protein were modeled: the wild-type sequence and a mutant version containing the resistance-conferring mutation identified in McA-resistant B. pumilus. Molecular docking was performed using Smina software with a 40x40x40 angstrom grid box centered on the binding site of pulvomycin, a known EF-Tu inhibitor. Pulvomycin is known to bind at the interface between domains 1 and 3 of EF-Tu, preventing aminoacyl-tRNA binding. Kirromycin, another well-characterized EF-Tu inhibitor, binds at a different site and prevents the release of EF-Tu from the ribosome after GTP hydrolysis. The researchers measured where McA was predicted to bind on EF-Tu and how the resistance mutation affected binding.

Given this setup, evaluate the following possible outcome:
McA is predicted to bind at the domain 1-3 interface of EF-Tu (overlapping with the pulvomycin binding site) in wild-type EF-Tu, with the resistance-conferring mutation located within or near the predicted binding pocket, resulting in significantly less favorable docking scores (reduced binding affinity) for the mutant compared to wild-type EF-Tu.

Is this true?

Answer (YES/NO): NO